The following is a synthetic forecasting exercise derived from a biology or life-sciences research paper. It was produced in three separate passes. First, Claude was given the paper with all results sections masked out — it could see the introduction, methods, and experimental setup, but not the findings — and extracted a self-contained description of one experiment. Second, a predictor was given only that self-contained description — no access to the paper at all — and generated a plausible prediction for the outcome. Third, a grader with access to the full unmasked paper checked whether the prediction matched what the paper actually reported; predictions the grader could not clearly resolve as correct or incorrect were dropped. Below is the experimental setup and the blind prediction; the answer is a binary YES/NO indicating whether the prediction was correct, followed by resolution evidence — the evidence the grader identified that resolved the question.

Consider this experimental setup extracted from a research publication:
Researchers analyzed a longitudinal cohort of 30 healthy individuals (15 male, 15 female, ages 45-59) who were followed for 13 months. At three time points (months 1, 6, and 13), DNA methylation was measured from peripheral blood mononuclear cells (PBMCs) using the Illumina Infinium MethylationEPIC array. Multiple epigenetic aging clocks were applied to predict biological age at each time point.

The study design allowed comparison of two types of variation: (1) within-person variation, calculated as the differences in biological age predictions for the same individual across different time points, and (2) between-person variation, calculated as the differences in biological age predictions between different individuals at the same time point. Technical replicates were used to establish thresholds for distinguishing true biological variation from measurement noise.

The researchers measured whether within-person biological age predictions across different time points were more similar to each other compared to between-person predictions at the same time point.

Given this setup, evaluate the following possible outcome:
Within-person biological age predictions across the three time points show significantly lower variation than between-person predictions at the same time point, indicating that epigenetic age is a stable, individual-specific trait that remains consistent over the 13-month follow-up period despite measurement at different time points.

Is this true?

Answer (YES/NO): YES